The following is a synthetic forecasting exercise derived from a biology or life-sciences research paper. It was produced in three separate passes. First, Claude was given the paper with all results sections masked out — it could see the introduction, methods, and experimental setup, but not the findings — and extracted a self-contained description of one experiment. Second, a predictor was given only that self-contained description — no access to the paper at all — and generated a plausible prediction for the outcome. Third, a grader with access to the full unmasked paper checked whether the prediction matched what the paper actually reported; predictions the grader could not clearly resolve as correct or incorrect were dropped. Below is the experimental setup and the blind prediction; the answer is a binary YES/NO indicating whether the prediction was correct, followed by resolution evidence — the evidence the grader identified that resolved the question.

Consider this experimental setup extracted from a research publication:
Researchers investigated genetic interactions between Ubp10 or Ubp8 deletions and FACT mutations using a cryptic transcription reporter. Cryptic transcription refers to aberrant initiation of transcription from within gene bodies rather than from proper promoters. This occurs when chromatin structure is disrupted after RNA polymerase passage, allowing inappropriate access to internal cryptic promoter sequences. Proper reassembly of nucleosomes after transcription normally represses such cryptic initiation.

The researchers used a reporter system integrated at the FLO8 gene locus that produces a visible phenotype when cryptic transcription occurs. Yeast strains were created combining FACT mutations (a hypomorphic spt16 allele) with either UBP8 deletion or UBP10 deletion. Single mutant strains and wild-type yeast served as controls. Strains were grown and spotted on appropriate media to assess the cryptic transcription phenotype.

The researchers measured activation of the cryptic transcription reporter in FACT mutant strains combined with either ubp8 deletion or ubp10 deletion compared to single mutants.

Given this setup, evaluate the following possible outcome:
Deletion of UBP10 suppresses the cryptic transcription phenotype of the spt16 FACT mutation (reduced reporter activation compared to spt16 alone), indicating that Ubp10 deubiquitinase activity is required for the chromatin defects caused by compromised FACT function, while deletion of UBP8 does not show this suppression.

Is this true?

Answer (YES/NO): NO